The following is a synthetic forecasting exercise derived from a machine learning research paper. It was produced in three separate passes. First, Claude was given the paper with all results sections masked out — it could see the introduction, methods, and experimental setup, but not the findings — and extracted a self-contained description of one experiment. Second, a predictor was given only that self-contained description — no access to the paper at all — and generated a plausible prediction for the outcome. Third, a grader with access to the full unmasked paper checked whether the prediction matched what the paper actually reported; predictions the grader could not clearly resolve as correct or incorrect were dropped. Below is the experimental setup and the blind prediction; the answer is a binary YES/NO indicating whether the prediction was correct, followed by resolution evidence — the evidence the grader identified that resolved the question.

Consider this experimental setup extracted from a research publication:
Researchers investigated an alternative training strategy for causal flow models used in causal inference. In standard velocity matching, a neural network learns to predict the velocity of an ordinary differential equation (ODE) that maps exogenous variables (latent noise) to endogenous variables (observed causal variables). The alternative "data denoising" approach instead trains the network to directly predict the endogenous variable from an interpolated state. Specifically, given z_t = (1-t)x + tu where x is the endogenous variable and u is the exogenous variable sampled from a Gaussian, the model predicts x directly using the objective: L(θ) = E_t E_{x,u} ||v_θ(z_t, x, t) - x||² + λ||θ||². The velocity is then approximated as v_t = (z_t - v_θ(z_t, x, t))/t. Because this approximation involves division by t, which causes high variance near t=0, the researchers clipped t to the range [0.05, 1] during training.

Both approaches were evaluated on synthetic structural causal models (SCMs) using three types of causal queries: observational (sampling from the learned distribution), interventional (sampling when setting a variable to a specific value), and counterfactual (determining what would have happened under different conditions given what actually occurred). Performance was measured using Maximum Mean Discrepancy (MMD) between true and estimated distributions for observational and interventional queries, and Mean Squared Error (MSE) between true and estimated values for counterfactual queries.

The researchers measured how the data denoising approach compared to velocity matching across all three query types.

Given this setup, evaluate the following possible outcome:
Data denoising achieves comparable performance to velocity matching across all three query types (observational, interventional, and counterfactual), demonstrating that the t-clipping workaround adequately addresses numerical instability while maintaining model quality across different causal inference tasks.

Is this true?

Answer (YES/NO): NO